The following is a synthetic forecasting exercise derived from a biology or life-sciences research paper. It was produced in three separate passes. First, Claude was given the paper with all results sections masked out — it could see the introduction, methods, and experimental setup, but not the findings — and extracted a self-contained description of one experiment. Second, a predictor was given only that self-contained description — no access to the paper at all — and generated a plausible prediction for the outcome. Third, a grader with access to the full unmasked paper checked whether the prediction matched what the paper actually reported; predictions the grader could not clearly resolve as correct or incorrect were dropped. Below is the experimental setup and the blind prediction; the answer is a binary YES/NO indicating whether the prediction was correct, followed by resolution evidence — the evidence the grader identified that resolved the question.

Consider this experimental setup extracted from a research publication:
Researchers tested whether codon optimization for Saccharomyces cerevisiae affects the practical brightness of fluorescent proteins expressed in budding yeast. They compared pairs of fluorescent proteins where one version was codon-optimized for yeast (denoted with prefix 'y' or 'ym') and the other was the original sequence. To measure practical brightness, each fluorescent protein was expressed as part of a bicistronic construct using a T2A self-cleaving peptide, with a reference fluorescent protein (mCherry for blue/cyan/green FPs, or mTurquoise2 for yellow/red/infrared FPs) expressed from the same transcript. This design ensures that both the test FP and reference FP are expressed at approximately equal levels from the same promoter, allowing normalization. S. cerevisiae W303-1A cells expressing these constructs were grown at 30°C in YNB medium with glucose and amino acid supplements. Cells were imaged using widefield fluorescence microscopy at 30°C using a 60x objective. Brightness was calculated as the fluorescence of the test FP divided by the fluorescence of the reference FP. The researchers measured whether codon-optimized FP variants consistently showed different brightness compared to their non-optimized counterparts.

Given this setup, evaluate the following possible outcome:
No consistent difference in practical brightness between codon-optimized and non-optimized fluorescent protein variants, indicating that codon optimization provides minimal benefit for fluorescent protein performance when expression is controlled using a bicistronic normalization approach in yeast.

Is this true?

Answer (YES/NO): NO